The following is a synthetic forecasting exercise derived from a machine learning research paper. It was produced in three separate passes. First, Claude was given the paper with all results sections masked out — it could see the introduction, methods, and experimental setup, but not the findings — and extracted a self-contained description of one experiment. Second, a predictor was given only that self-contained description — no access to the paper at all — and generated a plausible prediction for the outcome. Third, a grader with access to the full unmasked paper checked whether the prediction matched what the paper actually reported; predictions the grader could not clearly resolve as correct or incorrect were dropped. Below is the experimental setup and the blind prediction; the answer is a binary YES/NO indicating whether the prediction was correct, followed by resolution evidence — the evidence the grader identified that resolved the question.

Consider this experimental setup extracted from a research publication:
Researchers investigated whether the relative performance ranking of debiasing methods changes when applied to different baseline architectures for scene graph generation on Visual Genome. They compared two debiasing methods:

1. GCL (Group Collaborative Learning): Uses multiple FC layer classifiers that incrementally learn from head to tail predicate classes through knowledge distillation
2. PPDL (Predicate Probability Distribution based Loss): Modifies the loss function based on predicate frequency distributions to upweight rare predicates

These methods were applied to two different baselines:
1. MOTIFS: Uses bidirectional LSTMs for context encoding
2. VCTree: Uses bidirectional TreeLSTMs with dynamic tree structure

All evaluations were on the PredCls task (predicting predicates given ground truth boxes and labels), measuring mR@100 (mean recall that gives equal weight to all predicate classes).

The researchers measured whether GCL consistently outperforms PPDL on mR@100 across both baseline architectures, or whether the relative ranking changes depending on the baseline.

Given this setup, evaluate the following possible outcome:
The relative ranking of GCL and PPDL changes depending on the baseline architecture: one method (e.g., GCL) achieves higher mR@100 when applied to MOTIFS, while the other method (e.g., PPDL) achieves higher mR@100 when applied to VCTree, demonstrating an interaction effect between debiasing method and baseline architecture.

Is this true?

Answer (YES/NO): NO